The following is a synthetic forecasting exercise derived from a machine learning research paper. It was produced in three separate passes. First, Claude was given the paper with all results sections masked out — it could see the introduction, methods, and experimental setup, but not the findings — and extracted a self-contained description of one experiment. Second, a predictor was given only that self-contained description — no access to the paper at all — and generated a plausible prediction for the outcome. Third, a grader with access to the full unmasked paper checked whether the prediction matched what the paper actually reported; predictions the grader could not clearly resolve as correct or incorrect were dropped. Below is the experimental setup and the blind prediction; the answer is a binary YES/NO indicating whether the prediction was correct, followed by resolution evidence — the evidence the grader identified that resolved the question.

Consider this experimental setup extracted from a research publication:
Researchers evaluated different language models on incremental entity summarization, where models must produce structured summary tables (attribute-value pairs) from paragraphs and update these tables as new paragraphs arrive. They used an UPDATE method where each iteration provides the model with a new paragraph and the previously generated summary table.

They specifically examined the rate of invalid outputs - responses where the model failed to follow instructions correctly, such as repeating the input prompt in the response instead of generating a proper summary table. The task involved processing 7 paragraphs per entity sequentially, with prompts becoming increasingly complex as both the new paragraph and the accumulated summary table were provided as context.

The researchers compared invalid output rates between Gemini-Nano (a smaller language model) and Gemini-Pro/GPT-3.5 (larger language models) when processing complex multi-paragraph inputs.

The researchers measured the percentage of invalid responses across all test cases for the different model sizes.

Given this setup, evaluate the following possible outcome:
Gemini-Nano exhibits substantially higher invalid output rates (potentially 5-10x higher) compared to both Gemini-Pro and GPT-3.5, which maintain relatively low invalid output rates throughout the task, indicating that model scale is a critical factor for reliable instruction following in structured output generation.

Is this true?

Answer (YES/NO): YES